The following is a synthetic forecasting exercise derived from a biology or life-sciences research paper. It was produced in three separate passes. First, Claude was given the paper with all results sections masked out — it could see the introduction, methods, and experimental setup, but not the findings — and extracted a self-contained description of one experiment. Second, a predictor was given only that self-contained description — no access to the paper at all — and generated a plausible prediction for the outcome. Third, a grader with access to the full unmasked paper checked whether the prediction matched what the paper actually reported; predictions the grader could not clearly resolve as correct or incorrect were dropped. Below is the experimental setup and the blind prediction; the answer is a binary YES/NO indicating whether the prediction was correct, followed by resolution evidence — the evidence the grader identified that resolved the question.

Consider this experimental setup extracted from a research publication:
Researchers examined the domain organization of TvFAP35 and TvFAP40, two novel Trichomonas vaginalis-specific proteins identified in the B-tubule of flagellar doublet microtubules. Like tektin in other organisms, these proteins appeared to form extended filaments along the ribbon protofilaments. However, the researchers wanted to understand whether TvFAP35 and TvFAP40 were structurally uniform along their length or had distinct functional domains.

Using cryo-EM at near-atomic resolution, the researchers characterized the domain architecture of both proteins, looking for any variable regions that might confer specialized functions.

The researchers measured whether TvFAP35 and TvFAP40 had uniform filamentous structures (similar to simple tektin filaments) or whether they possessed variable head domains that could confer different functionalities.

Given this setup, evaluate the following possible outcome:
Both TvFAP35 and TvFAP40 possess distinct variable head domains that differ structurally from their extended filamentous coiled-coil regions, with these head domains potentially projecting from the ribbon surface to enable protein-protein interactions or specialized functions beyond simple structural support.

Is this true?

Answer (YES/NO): YES